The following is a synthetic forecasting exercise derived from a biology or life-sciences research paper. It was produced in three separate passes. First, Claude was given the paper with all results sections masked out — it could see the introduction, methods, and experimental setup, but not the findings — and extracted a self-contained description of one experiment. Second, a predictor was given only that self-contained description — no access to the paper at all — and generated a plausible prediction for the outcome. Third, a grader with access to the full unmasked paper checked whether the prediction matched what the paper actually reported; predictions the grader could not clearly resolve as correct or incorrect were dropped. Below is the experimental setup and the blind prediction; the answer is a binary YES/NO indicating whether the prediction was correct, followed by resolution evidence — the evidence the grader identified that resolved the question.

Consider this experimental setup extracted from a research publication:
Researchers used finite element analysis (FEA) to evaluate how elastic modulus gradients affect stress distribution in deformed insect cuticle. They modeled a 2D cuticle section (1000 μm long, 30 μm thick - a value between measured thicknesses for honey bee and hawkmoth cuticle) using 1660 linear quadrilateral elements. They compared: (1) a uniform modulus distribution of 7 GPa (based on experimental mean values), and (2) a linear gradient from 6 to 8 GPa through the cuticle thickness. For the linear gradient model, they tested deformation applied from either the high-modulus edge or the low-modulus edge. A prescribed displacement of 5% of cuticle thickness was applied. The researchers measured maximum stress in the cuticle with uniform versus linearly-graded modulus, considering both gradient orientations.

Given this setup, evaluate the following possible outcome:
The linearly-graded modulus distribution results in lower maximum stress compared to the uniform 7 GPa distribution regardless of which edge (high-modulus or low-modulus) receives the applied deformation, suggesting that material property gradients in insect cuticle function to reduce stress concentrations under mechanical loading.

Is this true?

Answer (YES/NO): NO